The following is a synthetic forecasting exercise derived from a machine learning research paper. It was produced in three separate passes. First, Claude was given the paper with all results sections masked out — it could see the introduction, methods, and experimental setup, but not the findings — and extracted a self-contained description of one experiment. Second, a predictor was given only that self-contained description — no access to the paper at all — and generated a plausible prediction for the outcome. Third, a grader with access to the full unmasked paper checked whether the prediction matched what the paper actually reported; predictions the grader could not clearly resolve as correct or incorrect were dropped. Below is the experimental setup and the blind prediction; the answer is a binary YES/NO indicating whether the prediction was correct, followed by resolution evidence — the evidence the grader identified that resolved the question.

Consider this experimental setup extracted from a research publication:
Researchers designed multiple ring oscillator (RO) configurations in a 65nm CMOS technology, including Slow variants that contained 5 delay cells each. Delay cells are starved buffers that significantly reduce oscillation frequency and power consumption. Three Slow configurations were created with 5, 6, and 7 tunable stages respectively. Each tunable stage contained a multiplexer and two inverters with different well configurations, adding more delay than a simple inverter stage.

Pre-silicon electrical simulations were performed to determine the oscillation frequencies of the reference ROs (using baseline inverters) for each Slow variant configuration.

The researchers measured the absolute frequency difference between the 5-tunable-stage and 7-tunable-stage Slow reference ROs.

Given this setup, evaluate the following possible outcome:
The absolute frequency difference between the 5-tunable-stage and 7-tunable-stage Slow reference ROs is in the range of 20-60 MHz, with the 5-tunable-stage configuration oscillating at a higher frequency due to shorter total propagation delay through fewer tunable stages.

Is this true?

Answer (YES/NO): NO